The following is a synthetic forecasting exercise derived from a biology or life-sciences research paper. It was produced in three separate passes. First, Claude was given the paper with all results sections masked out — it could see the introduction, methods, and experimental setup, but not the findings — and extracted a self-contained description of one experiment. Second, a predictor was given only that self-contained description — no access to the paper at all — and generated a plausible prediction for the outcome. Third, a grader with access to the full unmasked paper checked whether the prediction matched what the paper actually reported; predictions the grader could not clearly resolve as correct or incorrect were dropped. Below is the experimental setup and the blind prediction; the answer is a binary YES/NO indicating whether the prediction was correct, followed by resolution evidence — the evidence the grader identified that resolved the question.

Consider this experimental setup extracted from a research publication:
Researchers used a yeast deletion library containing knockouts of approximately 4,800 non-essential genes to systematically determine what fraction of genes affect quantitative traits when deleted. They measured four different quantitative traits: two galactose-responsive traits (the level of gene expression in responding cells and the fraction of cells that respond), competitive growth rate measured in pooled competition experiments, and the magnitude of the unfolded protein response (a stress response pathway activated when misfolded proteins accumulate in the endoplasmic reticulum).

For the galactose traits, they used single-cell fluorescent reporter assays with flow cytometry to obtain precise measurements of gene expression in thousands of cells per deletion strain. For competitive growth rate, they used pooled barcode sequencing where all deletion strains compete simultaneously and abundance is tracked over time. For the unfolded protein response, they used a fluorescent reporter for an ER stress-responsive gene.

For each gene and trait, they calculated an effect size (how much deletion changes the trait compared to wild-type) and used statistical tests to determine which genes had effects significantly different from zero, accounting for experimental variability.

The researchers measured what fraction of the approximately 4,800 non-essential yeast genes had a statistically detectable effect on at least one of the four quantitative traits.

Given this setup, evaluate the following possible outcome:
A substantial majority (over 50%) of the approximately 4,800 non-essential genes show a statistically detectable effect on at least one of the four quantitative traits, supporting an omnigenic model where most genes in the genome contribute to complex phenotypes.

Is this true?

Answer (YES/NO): NO